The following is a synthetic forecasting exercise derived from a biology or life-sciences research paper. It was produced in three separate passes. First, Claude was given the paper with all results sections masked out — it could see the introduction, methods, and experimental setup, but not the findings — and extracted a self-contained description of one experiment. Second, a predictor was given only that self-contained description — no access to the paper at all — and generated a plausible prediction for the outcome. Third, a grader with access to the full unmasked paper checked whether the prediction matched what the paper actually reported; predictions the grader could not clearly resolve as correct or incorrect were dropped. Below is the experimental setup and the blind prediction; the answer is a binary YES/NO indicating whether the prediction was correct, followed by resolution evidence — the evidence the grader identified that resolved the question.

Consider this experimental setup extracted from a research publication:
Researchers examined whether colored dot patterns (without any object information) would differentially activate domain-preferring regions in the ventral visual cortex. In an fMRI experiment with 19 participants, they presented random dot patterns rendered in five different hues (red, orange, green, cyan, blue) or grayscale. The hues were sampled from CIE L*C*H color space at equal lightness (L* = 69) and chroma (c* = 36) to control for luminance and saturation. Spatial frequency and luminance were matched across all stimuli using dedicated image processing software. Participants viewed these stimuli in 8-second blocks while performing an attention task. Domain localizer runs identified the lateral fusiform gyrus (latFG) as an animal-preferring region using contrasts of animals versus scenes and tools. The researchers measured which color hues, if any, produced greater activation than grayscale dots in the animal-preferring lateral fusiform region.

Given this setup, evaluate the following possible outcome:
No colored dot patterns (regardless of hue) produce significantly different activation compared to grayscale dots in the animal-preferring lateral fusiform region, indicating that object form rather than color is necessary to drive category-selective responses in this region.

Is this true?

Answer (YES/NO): YES